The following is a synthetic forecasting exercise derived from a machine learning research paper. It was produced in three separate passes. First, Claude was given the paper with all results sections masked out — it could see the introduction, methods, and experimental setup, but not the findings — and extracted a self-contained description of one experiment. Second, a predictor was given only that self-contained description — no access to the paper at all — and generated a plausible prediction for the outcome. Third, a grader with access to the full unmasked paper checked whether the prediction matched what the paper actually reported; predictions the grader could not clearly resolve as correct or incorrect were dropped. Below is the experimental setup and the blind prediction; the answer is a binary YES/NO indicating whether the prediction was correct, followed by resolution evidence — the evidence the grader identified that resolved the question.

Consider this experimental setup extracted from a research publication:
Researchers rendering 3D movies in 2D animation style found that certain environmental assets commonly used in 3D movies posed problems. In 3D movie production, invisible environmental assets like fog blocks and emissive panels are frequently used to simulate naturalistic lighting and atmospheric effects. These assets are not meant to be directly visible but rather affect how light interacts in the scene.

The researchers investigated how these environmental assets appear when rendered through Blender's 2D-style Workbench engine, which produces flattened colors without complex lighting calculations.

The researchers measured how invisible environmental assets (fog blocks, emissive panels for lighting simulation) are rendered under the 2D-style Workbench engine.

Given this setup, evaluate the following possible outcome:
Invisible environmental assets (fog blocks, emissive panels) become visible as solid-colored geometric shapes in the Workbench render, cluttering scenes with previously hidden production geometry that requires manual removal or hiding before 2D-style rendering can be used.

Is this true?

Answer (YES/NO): YES